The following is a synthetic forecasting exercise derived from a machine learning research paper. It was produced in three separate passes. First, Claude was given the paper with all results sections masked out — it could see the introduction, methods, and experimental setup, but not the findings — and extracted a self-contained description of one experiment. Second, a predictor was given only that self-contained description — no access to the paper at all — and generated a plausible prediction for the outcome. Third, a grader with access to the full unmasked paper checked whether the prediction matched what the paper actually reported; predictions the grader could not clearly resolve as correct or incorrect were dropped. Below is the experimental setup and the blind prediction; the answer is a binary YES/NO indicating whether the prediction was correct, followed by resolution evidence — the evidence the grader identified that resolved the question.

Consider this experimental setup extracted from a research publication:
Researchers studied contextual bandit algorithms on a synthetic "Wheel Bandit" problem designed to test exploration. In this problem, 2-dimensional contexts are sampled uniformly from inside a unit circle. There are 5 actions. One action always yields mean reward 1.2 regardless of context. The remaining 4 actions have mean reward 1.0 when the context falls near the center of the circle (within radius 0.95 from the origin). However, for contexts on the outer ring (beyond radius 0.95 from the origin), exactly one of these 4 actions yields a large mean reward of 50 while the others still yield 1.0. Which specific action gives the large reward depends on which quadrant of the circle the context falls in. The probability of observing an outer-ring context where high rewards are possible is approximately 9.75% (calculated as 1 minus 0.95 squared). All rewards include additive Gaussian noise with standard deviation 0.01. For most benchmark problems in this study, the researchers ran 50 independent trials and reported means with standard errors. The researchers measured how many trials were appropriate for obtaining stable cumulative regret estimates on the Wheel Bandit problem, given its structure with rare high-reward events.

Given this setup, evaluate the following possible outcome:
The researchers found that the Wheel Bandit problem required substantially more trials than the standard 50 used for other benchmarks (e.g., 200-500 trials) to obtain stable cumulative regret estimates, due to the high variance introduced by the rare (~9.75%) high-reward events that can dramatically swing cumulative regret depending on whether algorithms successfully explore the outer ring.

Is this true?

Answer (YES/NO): NO